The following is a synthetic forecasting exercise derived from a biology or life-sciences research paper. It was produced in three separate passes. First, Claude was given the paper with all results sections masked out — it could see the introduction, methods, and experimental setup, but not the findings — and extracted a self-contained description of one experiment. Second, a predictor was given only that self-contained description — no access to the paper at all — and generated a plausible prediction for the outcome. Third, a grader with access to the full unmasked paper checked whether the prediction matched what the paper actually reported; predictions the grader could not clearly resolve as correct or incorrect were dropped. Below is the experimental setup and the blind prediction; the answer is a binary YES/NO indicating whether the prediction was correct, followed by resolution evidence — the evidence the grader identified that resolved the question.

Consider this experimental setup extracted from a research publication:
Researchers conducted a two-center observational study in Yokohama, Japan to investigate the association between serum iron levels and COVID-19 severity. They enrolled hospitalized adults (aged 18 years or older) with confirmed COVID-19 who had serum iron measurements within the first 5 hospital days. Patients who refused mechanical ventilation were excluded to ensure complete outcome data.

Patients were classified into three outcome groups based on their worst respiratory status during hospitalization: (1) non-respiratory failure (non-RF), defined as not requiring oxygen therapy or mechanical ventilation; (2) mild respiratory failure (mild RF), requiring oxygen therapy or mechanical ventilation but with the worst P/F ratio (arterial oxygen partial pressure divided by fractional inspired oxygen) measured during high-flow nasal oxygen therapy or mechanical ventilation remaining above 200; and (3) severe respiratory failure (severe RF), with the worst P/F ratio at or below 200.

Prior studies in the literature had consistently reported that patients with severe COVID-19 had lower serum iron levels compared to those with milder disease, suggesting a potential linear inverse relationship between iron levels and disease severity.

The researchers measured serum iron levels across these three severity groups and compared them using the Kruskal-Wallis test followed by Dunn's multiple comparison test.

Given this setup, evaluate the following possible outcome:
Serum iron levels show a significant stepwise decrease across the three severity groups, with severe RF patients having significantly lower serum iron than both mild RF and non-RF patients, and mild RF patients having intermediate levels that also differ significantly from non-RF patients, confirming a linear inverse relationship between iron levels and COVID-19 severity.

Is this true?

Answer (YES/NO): NO